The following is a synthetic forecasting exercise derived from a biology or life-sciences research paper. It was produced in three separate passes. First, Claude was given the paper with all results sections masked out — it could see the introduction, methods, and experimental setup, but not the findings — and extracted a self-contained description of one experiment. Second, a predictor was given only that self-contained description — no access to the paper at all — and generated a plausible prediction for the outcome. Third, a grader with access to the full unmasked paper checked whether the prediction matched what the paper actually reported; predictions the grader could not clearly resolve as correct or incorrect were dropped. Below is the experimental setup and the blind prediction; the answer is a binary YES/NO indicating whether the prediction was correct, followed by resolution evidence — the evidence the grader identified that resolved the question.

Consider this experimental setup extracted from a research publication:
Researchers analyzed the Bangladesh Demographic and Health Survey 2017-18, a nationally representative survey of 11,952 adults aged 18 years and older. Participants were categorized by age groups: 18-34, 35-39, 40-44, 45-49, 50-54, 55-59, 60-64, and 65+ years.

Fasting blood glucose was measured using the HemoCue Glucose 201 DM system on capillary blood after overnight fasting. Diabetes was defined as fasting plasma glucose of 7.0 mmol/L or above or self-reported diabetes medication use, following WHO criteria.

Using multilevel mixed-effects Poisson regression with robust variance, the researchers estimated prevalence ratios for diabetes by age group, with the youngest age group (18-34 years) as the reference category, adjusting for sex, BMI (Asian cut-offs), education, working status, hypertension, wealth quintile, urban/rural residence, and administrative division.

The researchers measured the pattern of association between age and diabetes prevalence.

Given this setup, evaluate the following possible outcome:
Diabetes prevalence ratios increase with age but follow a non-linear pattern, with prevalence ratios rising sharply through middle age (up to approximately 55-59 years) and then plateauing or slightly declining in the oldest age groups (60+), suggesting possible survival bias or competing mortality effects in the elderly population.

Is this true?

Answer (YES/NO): NO